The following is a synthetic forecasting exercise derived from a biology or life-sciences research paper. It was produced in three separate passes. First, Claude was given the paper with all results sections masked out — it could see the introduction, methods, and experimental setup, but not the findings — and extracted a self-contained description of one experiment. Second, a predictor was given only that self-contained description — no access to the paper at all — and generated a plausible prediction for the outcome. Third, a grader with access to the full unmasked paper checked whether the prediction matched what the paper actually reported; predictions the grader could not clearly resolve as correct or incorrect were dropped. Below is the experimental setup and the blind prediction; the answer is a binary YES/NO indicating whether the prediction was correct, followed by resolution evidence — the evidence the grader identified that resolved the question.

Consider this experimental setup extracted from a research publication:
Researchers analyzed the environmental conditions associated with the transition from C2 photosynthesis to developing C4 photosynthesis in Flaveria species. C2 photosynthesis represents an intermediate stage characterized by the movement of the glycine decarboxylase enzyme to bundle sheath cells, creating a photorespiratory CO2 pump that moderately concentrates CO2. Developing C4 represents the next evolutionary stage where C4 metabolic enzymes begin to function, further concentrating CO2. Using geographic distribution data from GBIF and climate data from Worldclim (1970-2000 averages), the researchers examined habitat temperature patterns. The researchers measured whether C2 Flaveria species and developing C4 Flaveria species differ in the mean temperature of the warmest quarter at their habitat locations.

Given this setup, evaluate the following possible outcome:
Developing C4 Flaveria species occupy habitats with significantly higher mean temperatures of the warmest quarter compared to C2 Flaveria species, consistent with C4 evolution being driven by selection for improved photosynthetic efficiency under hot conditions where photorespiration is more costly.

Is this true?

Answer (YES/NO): NO